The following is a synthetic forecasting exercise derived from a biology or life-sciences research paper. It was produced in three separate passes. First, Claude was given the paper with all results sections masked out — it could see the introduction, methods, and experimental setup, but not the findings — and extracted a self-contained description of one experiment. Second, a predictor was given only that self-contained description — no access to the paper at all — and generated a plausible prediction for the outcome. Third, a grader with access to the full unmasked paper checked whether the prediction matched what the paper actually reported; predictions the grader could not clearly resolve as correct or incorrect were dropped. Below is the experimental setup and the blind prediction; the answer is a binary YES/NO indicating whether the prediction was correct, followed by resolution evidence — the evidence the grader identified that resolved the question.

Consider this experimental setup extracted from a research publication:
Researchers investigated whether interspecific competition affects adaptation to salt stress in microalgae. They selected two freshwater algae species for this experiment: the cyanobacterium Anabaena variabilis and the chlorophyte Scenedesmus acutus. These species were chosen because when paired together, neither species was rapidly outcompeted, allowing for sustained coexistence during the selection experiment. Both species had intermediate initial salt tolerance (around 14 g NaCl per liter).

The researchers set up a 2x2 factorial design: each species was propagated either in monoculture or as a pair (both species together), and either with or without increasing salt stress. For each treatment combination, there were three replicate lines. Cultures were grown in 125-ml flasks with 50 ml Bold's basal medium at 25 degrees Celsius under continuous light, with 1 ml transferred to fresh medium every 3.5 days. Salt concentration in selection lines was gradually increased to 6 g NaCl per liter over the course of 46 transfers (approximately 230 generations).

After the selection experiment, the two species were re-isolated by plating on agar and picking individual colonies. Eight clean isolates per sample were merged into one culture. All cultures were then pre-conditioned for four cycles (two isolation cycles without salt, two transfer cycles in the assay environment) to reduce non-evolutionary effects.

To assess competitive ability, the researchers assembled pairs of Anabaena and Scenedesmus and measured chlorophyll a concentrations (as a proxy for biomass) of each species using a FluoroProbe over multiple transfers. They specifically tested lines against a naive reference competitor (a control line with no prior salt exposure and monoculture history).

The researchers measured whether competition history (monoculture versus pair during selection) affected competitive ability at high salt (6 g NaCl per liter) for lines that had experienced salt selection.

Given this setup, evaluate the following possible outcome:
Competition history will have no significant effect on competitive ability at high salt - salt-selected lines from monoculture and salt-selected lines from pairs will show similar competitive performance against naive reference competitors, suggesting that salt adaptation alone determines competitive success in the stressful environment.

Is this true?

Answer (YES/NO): YES